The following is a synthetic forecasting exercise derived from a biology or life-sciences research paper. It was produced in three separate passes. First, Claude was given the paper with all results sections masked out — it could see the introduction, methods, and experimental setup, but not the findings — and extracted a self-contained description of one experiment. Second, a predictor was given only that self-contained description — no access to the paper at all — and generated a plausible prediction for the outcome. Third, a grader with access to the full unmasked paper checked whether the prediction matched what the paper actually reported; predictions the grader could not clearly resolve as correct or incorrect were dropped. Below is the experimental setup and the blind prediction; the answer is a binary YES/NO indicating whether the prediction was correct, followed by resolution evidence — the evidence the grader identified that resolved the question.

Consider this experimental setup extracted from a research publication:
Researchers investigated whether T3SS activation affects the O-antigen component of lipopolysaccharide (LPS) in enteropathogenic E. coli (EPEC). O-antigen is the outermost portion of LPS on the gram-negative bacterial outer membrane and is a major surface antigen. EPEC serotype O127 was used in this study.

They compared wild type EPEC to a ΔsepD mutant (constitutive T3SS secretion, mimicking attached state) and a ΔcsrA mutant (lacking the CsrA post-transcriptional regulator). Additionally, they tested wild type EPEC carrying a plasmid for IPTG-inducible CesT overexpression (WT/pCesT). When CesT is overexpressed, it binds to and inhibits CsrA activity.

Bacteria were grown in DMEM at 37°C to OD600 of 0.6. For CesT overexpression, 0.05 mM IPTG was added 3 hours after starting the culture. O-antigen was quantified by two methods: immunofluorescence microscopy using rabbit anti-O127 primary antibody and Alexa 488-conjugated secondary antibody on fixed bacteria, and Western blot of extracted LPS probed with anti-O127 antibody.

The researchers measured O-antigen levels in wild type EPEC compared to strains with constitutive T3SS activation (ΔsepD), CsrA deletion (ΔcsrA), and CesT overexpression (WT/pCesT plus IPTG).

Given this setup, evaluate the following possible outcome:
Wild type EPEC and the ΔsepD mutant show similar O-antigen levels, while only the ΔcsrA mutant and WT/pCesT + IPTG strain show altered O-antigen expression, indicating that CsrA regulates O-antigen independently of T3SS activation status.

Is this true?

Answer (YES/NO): NO